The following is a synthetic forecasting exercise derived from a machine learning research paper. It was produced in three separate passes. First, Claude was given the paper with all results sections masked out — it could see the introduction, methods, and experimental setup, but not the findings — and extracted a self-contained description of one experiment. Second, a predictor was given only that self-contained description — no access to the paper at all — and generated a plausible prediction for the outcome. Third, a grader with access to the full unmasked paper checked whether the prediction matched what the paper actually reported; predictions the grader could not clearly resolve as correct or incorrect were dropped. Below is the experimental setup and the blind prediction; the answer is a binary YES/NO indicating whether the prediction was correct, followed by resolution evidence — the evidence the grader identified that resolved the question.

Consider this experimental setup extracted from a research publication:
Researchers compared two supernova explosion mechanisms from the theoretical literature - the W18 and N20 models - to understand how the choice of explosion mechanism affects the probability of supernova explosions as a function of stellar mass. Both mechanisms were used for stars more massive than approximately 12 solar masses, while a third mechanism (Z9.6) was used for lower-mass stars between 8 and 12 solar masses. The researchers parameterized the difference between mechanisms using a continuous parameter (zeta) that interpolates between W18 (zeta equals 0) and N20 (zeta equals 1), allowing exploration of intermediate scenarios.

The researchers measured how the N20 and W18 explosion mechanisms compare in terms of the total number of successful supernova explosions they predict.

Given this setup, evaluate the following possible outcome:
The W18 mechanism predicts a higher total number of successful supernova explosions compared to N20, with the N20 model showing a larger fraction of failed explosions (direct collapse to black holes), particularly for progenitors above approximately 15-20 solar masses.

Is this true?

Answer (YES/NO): NO